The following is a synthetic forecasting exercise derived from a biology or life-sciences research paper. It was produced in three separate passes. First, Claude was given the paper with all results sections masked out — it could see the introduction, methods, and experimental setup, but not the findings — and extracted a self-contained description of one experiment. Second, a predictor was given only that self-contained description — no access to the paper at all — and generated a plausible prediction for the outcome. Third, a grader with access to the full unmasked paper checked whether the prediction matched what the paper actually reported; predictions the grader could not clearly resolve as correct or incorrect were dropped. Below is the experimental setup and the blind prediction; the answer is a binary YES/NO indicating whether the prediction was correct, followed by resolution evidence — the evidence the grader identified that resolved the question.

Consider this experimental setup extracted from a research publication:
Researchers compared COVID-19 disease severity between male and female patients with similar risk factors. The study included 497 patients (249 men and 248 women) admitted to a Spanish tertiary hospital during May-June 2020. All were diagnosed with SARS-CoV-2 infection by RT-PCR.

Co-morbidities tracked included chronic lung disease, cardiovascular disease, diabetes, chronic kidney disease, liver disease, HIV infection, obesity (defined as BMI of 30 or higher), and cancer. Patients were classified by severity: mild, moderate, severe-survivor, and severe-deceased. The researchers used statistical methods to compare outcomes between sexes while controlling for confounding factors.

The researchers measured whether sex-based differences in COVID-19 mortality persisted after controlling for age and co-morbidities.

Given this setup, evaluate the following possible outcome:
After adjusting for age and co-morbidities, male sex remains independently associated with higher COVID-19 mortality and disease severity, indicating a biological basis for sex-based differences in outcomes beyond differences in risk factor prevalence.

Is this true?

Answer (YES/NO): YES